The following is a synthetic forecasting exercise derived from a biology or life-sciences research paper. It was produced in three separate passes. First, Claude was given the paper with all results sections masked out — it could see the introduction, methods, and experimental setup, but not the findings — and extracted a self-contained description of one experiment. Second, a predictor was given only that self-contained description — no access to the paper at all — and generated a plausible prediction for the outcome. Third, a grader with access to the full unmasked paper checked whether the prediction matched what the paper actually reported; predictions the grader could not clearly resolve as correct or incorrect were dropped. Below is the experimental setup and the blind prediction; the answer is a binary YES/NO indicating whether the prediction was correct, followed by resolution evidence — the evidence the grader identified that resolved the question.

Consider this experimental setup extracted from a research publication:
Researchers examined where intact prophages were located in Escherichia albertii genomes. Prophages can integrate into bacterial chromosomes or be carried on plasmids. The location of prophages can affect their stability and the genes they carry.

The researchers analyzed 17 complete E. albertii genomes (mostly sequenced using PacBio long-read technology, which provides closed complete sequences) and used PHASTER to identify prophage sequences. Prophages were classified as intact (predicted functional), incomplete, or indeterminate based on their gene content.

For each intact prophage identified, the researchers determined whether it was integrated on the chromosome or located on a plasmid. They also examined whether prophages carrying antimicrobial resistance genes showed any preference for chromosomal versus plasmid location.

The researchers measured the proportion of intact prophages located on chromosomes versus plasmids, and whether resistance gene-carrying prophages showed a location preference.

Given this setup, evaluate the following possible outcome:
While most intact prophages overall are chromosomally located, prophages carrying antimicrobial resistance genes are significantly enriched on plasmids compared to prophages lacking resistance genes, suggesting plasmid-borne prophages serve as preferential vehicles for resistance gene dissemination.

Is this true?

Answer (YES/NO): YES